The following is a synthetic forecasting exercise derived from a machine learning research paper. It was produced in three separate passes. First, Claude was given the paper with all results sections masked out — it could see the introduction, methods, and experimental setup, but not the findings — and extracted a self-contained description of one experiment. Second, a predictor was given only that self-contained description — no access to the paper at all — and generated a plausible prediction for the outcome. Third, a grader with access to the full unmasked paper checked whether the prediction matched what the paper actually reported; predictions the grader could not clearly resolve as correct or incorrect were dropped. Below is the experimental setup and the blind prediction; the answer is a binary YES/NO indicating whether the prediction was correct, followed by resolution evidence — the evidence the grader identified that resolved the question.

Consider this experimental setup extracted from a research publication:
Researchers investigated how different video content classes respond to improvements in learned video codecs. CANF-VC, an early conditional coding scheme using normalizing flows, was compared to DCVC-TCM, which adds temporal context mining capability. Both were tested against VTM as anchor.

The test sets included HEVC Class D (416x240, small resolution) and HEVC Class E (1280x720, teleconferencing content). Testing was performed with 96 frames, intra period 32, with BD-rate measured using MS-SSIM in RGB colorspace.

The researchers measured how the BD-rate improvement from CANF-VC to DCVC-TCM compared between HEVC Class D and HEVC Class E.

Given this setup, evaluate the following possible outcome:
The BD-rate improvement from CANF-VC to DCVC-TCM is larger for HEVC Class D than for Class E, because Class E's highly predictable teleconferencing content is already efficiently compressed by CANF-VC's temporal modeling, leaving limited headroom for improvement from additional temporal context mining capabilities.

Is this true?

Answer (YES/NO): NO